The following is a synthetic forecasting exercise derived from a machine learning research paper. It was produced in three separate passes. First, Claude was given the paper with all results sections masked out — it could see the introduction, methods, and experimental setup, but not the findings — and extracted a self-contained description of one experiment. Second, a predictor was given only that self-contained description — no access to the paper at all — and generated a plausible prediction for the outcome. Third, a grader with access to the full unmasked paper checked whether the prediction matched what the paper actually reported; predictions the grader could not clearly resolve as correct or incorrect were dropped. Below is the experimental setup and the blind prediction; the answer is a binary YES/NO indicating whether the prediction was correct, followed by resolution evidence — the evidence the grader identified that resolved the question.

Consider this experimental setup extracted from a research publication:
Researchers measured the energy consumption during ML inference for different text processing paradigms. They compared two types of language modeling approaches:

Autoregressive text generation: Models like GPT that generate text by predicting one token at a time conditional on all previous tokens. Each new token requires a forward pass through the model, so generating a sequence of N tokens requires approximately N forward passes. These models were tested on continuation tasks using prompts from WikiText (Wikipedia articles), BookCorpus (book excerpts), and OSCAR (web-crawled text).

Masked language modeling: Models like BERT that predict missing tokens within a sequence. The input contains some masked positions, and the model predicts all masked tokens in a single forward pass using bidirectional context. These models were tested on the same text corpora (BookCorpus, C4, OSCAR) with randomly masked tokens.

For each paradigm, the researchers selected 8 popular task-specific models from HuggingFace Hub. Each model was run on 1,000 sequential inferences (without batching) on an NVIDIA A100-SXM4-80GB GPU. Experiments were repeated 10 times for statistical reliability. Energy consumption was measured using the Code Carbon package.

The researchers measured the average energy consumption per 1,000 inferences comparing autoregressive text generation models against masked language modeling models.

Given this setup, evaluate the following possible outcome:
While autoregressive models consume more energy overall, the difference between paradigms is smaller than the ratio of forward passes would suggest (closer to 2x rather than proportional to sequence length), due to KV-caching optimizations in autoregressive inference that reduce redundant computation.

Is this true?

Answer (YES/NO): NO